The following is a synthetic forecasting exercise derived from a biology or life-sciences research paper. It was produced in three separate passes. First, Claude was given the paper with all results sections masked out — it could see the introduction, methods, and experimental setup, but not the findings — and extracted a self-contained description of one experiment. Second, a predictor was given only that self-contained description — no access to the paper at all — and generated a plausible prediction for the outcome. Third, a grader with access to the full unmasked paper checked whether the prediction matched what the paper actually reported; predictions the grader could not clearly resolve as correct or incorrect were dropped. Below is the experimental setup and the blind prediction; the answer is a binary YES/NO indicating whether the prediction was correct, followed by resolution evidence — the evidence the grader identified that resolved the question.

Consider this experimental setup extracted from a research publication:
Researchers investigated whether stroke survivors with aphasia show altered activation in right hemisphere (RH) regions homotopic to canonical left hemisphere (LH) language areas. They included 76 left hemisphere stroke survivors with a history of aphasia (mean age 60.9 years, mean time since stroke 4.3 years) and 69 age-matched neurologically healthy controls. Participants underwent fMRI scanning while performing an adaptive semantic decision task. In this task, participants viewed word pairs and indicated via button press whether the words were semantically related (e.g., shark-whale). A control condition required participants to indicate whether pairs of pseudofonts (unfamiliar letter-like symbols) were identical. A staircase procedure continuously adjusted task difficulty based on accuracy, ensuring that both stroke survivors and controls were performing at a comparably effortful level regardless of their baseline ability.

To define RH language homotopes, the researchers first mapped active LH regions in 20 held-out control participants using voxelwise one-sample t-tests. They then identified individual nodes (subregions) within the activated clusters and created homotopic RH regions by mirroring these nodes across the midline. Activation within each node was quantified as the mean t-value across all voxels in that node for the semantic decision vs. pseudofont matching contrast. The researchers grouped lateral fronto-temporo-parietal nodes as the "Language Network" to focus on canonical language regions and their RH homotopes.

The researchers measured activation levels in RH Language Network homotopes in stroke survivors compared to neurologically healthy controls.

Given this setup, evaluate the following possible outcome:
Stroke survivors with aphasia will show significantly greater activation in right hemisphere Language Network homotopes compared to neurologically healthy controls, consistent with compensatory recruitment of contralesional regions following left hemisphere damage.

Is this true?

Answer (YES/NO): YES